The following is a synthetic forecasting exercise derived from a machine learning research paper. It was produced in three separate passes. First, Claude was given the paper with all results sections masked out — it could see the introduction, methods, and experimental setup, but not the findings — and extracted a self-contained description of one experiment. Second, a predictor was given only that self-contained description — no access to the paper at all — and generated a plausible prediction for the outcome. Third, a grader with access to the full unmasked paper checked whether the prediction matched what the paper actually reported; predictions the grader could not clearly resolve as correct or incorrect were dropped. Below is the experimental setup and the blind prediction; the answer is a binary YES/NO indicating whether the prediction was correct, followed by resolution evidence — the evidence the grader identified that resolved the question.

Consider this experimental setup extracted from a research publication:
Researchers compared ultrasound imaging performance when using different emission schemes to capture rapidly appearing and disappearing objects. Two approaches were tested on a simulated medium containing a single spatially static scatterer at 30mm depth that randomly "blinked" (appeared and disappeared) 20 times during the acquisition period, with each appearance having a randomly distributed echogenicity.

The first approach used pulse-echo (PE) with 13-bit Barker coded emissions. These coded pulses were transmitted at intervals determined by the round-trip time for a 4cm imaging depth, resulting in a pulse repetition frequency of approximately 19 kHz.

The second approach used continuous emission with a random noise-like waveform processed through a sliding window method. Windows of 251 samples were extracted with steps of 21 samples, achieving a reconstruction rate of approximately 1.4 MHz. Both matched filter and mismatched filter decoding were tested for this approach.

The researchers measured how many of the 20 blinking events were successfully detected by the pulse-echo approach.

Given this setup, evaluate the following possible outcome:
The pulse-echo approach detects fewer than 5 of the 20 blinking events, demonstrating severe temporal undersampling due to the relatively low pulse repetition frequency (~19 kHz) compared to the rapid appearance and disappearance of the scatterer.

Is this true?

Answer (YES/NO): YES